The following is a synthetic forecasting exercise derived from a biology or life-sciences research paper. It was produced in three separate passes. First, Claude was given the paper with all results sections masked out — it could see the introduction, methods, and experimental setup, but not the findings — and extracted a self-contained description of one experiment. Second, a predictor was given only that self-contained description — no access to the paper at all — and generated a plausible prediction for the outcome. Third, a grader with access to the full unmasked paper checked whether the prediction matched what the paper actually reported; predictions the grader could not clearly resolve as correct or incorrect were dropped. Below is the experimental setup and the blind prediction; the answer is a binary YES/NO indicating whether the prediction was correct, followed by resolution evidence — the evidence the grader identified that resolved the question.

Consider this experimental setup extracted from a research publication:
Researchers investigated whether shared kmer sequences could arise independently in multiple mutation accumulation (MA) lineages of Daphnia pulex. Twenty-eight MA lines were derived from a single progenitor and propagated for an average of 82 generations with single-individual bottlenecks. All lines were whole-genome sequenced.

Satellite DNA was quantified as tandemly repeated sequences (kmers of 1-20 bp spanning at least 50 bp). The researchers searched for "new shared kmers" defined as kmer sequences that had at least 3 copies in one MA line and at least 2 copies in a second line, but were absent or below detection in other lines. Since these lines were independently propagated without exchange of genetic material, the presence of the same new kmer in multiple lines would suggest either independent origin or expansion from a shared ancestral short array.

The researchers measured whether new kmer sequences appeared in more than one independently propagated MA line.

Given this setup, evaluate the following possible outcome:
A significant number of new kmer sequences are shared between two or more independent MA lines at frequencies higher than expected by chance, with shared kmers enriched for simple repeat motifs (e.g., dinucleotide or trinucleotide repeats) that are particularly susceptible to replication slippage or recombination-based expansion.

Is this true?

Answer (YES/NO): NO